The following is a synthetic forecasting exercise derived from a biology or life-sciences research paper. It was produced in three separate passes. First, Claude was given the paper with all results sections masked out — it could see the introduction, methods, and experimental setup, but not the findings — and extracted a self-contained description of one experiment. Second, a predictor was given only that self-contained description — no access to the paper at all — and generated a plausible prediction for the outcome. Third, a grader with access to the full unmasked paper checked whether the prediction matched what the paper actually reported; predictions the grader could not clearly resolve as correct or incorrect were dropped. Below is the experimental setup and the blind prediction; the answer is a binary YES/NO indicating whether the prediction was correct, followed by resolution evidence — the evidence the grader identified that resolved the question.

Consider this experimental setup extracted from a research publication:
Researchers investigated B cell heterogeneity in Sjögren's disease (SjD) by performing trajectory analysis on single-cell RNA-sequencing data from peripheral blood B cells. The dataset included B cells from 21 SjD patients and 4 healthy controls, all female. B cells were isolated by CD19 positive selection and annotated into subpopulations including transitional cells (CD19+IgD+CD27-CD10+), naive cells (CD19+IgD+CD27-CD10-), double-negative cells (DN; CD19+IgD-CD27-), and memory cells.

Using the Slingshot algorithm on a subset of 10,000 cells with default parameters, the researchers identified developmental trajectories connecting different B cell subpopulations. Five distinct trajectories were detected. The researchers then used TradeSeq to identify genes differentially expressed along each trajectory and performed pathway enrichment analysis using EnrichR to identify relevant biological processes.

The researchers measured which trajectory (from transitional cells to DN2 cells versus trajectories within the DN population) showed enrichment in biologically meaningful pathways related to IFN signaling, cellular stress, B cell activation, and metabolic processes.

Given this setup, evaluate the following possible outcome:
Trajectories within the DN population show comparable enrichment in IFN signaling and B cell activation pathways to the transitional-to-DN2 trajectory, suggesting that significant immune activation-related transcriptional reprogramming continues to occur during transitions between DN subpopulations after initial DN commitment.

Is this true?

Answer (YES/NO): NO